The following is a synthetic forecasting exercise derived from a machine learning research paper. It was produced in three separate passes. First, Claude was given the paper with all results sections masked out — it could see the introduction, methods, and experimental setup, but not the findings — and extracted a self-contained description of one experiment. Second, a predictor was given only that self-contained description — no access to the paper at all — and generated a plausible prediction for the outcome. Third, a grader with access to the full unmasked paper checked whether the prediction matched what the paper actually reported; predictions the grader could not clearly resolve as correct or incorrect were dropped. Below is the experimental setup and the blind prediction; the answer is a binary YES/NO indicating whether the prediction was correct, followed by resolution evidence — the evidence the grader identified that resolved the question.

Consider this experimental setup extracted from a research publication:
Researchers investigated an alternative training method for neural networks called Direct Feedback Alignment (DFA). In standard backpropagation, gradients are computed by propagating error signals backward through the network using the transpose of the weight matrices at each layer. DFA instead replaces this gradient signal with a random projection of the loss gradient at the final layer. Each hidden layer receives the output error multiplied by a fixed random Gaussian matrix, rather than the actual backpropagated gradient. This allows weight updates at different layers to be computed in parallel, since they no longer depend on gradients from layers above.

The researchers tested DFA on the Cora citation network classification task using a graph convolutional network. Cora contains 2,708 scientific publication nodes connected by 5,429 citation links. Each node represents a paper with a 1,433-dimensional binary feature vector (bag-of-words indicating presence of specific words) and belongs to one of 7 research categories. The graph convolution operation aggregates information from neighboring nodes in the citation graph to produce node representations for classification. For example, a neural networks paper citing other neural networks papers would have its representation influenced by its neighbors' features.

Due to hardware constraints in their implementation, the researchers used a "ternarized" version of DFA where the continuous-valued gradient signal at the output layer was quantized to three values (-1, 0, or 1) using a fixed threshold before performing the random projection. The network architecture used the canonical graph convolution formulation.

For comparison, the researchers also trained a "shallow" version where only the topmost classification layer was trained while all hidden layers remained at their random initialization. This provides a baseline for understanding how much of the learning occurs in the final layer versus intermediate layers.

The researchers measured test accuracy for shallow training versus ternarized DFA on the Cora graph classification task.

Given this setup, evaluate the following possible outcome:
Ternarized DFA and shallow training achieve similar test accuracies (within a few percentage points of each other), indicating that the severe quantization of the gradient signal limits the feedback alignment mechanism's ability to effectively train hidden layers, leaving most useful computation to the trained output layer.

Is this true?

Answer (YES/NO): NO